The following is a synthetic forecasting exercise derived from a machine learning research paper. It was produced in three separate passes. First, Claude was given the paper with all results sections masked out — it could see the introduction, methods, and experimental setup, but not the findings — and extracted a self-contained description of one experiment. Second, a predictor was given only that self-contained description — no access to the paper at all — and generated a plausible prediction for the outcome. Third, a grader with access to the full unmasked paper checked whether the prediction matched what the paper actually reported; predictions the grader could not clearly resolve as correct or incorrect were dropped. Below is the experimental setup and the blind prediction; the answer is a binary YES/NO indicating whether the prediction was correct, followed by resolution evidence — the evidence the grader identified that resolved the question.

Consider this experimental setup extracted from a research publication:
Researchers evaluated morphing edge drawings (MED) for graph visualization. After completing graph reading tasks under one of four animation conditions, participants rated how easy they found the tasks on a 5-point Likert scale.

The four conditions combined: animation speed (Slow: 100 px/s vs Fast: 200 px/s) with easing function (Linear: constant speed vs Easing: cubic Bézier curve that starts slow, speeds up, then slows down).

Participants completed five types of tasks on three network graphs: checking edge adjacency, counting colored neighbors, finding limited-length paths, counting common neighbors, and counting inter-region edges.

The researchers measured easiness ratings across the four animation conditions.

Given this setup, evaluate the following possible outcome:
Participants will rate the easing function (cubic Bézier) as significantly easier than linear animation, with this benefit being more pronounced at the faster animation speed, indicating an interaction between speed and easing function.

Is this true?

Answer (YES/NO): NO